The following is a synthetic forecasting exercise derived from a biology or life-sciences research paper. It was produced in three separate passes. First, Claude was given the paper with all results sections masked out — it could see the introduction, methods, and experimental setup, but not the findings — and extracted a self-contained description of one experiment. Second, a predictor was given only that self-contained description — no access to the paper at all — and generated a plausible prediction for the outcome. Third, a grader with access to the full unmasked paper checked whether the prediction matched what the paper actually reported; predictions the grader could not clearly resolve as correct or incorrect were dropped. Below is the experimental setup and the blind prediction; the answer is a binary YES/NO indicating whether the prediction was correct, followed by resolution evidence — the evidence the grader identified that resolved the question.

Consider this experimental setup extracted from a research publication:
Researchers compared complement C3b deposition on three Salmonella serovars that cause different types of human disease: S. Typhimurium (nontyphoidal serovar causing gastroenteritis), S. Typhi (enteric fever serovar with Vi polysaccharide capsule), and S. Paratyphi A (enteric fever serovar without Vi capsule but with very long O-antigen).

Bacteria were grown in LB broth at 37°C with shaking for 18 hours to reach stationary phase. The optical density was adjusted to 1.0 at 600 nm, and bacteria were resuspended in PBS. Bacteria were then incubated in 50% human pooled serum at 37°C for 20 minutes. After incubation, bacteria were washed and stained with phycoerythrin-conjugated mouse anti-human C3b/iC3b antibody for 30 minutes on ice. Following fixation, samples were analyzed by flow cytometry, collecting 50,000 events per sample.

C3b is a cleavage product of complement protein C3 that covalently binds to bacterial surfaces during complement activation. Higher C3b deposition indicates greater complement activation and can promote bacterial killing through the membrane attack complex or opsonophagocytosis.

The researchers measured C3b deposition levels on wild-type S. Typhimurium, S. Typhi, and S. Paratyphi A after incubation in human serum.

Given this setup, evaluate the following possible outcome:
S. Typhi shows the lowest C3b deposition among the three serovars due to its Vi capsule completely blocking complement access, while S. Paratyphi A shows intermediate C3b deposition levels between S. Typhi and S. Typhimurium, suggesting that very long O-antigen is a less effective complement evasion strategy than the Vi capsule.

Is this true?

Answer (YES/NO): NO